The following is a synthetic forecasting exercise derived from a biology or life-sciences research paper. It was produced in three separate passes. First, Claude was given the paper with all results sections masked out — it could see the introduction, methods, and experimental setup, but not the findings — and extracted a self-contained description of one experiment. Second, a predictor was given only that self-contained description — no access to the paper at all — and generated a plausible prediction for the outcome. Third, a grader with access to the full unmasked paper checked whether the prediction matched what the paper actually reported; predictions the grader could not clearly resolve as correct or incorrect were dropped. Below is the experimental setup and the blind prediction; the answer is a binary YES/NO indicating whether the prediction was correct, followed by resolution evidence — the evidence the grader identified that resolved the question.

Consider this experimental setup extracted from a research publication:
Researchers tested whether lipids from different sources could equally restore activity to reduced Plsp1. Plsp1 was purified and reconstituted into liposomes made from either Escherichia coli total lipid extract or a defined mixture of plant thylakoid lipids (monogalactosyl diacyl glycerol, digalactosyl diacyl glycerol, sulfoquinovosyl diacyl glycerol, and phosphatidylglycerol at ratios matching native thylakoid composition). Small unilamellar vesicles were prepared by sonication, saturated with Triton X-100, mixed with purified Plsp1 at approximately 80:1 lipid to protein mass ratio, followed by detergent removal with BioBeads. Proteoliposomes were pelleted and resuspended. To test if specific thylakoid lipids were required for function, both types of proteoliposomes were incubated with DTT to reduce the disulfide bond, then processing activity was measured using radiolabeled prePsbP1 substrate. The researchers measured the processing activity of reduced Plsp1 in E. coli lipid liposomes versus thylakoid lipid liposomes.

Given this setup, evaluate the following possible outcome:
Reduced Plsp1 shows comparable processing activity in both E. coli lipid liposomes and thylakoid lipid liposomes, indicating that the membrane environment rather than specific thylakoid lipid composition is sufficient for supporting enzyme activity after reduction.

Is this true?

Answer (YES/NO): NO